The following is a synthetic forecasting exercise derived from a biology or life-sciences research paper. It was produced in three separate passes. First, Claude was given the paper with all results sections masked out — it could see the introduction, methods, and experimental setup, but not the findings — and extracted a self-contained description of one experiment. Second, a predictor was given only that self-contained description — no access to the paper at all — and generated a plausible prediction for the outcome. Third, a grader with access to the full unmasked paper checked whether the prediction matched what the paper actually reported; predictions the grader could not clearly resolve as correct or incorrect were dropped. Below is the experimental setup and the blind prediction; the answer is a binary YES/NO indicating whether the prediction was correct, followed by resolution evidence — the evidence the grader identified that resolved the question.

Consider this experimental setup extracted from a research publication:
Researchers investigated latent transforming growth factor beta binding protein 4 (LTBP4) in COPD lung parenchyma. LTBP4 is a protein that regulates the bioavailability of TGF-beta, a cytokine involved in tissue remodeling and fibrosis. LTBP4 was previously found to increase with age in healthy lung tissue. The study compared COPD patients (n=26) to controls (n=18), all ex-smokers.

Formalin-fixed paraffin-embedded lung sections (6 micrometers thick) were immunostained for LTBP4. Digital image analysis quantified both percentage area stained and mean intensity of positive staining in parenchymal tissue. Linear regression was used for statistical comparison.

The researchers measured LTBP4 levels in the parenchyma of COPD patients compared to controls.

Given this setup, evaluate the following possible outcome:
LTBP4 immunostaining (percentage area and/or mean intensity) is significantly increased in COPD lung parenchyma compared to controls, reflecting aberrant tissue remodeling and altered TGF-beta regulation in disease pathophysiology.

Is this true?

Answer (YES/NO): NO